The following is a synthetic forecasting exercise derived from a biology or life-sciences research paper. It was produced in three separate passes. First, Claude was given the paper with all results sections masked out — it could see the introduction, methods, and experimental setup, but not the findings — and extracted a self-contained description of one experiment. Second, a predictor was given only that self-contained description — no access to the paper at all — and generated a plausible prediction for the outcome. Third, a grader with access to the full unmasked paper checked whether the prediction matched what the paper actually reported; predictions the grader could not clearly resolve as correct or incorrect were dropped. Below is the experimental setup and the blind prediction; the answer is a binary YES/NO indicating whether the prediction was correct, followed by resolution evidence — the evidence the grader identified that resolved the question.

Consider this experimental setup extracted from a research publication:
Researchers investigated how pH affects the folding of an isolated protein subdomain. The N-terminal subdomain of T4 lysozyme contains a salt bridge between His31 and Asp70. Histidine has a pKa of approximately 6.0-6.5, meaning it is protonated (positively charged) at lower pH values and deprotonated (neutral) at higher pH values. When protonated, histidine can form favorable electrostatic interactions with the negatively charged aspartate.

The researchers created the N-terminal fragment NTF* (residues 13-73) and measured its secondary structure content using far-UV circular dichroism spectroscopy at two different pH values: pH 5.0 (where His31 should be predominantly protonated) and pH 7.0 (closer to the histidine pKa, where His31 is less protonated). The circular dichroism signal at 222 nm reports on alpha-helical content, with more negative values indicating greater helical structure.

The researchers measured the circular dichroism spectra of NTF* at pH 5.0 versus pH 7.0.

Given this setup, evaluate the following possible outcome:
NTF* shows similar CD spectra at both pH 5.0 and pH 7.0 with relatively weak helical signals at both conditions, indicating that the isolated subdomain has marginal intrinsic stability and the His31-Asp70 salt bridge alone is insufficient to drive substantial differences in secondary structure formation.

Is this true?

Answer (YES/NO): NO